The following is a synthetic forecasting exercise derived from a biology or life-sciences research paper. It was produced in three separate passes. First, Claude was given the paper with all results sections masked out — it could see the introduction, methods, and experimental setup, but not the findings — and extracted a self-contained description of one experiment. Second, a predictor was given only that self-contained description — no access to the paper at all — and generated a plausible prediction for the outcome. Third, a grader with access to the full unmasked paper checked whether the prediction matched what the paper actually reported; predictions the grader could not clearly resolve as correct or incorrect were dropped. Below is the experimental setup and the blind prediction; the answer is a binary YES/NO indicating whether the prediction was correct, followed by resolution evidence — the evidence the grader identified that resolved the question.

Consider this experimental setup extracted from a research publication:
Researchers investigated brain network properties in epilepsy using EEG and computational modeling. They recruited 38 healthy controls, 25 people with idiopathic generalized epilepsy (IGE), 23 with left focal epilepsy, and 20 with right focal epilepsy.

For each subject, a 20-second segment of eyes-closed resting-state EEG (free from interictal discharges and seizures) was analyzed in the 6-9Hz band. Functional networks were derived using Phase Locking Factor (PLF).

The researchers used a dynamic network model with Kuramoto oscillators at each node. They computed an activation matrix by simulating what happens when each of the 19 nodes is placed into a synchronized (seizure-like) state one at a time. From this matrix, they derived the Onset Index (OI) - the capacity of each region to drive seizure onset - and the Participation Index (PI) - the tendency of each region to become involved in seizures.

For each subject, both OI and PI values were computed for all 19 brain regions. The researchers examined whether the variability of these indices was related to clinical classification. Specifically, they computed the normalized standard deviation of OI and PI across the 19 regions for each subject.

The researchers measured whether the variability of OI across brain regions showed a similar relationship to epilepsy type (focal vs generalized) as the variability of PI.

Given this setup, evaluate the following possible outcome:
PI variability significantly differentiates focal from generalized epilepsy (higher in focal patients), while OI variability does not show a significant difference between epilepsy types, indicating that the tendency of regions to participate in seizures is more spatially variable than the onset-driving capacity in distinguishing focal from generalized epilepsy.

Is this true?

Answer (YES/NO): NO